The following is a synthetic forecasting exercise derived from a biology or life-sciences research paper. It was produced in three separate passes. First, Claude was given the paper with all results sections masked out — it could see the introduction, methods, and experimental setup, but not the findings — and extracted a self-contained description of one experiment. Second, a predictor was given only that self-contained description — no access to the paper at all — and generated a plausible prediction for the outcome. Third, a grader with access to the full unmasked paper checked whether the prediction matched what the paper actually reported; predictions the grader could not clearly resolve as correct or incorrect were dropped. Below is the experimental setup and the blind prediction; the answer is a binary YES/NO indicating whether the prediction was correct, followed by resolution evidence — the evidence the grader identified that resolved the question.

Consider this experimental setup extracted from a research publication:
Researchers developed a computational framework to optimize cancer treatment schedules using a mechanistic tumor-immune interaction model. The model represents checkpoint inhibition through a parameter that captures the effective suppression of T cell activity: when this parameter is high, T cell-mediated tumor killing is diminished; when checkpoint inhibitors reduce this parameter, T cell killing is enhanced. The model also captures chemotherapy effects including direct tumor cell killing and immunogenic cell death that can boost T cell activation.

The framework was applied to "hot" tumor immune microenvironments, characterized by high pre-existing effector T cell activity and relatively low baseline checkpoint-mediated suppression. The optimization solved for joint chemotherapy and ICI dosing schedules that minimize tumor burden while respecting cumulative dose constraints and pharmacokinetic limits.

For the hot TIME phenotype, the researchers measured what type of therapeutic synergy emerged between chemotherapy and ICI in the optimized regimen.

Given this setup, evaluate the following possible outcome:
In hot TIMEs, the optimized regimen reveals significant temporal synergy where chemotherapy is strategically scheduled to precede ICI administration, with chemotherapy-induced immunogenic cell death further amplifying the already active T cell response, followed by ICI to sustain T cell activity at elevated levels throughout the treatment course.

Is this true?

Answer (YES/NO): NO